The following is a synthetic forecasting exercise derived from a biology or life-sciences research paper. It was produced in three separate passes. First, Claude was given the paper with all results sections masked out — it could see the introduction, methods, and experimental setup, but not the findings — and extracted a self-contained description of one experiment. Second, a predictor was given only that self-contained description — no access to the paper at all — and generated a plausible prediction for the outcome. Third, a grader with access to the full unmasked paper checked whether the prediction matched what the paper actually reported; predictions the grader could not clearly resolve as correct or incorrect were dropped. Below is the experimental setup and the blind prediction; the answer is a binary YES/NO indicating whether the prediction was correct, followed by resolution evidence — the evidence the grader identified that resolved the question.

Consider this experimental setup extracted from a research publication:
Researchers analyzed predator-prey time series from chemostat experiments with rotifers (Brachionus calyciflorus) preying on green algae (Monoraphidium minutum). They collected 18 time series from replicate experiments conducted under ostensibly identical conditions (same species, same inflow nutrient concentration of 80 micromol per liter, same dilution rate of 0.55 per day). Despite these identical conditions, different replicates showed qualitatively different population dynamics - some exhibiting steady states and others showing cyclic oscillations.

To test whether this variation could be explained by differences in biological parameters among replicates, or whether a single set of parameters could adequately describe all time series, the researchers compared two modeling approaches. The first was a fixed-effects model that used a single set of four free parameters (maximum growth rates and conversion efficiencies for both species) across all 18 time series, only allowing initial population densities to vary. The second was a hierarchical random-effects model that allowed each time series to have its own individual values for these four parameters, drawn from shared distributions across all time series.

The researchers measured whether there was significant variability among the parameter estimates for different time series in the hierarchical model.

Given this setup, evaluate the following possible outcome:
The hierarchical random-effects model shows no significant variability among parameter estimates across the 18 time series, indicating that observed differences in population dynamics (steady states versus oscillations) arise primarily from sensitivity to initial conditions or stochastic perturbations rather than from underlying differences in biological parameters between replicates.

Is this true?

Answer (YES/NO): NO